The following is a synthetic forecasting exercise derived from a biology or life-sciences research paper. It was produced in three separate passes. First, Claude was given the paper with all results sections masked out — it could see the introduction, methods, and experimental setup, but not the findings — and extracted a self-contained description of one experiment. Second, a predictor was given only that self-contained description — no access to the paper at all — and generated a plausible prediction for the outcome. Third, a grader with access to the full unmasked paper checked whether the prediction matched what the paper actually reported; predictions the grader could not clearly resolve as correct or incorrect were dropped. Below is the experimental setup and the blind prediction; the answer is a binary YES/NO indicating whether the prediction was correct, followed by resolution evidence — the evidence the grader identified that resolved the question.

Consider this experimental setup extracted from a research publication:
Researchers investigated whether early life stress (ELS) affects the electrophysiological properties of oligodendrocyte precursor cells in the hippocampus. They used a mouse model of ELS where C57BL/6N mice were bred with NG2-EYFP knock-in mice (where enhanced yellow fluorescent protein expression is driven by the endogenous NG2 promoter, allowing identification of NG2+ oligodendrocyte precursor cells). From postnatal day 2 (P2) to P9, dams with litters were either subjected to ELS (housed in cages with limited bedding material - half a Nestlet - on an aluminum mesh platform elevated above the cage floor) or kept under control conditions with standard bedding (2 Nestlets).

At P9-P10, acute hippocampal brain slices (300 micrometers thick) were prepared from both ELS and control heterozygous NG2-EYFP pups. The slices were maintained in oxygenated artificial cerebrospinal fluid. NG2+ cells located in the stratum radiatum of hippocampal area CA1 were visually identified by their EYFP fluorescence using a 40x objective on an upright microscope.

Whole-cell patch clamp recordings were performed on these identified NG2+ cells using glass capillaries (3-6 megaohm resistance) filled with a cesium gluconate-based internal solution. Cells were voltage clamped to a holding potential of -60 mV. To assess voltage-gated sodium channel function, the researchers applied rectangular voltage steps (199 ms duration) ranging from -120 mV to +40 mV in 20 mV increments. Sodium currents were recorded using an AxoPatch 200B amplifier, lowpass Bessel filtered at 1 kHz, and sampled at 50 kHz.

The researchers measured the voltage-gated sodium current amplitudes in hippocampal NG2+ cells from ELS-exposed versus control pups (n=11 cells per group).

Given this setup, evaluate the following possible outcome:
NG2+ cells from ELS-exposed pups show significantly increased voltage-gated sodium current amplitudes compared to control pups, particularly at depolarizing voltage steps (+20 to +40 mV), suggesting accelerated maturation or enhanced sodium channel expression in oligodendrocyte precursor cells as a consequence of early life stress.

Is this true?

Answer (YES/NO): YES